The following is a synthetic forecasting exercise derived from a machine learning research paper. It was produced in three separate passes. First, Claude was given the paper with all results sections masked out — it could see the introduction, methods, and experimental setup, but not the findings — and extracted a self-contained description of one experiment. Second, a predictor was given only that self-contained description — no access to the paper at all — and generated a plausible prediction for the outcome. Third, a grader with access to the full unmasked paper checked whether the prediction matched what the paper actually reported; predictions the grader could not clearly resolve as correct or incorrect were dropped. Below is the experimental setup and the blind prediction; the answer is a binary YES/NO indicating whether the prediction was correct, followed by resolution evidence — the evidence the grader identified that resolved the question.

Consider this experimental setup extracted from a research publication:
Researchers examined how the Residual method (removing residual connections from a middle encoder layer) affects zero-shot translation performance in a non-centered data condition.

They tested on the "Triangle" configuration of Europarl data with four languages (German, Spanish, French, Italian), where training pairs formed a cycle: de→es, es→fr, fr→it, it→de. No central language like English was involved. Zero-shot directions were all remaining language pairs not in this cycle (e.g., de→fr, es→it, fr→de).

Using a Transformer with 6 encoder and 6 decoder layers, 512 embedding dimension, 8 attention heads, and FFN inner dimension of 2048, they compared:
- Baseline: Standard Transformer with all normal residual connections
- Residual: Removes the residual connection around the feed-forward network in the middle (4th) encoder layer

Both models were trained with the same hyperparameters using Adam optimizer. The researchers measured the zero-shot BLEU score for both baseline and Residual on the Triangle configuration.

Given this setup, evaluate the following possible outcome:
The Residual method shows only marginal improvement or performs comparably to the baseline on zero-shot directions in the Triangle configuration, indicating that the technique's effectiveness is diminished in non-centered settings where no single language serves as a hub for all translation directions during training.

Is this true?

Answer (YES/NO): NO